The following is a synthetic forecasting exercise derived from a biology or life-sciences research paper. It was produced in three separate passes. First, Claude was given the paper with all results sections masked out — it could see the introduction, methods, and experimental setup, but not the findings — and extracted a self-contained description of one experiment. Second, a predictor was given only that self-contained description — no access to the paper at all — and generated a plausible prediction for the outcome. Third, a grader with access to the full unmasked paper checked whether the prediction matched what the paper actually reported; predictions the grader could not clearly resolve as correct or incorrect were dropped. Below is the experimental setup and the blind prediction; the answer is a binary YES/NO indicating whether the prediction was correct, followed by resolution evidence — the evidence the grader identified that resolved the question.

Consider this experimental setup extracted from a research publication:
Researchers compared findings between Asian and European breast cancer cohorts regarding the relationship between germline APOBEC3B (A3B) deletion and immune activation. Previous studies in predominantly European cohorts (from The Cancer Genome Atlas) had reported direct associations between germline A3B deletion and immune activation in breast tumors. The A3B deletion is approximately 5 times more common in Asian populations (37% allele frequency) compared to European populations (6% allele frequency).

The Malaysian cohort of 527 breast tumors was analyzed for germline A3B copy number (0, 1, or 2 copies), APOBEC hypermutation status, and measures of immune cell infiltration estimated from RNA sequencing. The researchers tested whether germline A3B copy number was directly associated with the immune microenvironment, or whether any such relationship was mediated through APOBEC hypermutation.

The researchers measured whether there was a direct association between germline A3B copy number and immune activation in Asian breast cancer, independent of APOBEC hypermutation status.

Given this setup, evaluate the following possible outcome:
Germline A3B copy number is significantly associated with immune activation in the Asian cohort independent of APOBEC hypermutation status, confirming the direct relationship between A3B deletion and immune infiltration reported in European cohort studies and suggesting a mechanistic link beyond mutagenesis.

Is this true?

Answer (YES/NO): NO